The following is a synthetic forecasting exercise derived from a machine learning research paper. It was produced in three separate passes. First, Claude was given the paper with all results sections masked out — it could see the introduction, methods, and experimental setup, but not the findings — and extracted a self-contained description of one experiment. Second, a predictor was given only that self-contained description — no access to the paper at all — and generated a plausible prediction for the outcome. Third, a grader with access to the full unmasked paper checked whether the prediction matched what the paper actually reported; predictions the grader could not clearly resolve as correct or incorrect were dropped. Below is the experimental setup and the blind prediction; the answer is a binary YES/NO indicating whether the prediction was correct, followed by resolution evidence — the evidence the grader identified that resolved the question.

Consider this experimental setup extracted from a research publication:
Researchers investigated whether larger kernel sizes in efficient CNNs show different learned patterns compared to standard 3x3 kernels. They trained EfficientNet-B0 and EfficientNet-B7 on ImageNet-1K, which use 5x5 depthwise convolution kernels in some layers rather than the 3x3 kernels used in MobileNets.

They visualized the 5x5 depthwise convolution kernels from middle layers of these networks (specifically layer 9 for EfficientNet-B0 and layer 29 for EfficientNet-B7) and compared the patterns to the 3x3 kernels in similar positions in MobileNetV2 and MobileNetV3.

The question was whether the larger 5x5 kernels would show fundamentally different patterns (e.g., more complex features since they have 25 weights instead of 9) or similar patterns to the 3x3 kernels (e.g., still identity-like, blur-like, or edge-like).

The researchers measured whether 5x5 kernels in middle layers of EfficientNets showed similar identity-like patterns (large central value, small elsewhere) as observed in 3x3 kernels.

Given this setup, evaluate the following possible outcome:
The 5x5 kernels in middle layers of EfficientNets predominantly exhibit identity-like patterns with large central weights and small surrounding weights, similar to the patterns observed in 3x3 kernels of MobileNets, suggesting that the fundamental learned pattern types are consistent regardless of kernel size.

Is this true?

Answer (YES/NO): YES